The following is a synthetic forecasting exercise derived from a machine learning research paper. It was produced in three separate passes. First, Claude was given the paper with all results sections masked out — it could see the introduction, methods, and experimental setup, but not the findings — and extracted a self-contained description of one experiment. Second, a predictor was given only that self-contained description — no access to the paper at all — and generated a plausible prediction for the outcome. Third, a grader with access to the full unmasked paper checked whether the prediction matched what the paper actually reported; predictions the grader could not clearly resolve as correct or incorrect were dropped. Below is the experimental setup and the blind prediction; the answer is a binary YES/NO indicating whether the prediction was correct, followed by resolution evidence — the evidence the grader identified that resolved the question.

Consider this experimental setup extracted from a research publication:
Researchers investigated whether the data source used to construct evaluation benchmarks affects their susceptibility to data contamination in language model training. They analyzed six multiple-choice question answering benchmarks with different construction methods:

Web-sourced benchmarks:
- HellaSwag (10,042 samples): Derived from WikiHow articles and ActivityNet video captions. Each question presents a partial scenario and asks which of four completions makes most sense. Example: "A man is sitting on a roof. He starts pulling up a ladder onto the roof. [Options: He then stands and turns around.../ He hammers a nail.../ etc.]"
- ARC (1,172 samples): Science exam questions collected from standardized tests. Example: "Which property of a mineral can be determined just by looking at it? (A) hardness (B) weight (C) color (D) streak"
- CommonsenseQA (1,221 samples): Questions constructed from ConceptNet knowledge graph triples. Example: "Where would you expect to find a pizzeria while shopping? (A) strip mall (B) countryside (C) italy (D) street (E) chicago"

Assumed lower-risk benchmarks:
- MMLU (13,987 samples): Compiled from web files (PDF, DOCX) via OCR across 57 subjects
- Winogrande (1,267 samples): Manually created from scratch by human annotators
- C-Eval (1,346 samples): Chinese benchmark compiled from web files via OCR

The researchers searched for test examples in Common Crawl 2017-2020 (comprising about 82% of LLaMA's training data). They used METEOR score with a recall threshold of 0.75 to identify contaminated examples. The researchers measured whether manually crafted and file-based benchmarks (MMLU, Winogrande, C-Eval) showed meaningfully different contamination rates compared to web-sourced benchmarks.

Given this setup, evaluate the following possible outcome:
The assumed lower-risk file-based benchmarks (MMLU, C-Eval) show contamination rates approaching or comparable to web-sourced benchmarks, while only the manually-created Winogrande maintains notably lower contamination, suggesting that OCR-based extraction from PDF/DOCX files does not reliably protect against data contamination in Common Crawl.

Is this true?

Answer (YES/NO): NO